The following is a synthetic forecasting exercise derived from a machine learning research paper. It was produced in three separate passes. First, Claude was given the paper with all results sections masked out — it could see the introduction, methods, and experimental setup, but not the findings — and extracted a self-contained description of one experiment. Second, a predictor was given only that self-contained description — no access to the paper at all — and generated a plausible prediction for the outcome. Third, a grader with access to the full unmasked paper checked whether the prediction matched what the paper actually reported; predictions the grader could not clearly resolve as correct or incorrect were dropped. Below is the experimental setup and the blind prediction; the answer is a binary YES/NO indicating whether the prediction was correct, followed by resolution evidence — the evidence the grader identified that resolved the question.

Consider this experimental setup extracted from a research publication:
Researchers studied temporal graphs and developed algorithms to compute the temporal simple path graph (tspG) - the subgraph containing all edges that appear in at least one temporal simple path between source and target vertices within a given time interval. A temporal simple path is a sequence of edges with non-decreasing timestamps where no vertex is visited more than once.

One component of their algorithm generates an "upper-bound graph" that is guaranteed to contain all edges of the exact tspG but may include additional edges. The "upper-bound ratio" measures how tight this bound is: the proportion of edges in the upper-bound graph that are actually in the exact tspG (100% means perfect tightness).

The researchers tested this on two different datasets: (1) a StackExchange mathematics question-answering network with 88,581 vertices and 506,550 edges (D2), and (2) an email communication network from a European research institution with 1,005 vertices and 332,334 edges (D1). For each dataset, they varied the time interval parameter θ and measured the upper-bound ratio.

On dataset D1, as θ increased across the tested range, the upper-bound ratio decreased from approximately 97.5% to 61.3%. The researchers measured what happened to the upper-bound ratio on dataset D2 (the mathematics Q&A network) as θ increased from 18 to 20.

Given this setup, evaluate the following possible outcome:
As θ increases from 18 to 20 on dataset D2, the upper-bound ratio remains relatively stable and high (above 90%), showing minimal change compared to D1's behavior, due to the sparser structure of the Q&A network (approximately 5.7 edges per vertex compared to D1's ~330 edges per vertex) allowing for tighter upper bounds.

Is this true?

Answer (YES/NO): YES